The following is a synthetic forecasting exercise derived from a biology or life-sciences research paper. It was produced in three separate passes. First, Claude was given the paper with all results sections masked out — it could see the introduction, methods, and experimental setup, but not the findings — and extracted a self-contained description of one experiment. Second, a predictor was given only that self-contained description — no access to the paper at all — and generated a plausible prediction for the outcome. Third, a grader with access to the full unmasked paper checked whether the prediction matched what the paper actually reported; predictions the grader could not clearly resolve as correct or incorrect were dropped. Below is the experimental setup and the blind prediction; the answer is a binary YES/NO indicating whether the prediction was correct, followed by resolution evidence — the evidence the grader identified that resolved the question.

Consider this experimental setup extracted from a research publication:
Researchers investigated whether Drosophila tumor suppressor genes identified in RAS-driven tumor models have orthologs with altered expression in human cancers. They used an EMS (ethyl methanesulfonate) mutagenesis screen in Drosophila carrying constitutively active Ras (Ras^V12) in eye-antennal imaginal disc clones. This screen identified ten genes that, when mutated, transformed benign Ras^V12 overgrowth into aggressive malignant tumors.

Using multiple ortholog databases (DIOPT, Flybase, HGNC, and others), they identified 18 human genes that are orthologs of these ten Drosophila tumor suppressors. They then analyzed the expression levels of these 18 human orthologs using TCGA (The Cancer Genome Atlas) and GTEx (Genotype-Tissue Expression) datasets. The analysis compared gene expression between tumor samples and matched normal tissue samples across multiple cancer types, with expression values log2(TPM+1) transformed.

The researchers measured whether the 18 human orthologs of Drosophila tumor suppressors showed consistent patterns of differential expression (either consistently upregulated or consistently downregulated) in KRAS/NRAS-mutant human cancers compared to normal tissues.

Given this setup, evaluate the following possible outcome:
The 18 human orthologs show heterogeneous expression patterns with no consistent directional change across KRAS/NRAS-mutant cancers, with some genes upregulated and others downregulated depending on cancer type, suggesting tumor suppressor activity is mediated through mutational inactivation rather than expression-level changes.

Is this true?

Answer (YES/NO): NO